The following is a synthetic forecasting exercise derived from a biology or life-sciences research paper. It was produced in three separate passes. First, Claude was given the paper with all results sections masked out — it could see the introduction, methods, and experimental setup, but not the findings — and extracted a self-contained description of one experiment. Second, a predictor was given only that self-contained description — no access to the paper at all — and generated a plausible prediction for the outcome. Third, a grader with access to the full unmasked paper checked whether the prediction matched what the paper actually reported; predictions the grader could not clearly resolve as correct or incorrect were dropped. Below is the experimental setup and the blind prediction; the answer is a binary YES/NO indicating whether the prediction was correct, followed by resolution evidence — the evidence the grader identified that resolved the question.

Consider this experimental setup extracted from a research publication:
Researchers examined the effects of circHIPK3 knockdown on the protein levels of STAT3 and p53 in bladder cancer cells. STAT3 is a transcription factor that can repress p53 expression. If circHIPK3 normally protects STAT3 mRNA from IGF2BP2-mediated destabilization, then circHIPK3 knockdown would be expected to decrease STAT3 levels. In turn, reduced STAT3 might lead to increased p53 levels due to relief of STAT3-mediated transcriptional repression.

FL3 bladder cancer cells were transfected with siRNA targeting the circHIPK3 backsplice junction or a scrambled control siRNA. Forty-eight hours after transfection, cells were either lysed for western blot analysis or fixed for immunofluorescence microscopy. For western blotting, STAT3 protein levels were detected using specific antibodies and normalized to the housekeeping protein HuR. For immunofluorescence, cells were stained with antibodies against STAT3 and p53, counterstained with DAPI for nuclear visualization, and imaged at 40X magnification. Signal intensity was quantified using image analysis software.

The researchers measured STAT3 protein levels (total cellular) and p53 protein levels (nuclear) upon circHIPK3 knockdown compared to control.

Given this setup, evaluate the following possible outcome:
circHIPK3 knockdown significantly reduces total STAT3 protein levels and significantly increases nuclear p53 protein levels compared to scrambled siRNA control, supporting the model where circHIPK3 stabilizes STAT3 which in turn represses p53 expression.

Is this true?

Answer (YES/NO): YES